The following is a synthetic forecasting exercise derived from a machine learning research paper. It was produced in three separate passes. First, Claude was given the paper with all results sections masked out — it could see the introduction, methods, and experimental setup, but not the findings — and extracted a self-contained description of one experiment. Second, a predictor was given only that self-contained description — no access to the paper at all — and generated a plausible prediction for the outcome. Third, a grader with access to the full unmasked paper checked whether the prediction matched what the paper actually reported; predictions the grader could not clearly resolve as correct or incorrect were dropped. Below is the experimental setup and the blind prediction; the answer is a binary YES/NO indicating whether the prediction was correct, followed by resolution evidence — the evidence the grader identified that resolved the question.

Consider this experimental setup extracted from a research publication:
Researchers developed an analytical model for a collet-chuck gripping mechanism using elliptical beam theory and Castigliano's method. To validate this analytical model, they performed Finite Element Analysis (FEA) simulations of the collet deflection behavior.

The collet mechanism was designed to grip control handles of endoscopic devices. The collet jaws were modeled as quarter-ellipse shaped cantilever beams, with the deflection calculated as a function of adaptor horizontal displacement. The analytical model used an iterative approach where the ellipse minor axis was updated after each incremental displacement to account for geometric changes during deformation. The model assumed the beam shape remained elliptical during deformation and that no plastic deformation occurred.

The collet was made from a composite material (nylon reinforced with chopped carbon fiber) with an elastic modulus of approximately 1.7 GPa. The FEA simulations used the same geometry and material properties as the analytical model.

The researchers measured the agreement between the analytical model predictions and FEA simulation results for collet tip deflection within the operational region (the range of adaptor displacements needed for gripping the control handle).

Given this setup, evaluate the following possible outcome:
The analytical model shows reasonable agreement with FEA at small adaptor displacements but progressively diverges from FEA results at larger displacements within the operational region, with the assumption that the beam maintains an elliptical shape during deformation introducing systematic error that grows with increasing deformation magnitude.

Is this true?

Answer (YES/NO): NO